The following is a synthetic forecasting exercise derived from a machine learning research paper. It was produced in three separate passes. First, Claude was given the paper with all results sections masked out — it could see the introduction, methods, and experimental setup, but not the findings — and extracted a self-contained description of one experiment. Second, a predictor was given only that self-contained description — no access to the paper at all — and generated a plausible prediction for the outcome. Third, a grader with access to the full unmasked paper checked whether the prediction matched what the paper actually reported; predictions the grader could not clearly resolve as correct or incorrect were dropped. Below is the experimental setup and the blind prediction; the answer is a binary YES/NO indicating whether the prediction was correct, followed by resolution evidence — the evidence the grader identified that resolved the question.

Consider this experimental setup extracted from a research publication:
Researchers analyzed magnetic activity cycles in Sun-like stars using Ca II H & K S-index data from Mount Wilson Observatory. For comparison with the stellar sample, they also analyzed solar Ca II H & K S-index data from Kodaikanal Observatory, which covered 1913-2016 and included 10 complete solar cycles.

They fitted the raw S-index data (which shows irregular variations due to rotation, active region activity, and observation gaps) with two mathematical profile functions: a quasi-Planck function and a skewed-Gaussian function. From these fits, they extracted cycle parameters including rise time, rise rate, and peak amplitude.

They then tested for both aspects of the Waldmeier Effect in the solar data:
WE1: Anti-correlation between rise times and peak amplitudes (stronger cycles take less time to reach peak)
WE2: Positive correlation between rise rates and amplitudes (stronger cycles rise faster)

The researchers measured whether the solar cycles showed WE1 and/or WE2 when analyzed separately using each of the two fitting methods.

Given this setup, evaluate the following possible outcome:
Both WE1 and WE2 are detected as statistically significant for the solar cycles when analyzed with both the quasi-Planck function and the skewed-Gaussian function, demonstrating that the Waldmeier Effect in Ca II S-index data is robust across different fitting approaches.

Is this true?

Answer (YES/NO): YES